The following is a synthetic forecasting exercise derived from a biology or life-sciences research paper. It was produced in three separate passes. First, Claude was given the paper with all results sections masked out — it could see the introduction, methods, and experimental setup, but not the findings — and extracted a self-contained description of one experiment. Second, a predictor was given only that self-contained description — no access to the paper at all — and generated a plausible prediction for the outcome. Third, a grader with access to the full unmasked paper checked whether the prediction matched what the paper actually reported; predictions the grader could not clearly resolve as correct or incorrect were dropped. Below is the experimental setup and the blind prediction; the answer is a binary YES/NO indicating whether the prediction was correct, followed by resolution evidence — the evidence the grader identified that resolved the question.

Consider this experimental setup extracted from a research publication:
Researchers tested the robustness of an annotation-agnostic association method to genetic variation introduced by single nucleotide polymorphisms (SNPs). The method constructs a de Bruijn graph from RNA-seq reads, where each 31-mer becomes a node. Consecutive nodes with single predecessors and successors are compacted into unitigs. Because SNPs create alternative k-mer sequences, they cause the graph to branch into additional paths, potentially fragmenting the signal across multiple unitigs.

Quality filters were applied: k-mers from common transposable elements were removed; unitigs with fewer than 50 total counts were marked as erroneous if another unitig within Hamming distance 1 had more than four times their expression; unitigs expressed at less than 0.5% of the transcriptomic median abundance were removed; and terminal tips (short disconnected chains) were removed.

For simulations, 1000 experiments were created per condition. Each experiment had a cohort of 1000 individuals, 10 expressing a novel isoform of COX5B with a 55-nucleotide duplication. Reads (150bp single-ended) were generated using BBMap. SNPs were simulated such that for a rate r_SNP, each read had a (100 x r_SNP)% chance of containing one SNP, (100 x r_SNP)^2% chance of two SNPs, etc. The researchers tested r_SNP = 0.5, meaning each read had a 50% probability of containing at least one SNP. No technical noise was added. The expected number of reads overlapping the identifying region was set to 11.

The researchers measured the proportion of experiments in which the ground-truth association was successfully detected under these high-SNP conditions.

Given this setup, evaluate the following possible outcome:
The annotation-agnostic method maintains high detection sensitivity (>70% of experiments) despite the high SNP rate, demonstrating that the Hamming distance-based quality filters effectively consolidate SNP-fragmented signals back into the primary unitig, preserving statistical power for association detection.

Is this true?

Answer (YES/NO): YES